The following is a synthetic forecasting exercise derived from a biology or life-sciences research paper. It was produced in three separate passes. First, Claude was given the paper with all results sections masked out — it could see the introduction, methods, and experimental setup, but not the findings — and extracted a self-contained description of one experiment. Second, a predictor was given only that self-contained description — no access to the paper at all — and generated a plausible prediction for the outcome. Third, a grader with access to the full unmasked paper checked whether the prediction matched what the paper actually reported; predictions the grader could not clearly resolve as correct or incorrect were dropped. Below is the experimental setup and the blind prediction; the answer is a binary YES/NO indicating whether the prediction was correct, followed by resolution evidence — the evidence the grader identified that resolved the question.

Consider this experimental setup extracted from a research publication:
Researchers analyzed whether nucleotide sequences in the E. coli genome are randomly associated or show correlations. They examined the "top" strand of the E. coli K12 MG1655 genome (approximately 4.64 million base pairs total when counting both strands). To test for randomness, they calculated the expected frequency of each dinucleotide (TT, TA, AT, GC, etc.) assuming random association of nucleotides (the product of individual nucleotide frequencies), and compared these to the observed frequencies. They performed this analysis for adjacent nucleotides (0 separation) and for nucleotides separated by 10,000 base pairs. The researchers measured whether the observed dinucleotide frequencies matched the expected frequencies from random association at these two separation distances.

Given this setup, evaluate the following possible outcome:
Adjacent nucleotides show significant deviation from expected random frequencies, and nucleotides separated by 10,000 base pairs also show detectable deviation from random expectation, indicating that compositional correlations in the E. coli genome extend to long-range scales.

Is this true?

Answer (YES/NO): NO